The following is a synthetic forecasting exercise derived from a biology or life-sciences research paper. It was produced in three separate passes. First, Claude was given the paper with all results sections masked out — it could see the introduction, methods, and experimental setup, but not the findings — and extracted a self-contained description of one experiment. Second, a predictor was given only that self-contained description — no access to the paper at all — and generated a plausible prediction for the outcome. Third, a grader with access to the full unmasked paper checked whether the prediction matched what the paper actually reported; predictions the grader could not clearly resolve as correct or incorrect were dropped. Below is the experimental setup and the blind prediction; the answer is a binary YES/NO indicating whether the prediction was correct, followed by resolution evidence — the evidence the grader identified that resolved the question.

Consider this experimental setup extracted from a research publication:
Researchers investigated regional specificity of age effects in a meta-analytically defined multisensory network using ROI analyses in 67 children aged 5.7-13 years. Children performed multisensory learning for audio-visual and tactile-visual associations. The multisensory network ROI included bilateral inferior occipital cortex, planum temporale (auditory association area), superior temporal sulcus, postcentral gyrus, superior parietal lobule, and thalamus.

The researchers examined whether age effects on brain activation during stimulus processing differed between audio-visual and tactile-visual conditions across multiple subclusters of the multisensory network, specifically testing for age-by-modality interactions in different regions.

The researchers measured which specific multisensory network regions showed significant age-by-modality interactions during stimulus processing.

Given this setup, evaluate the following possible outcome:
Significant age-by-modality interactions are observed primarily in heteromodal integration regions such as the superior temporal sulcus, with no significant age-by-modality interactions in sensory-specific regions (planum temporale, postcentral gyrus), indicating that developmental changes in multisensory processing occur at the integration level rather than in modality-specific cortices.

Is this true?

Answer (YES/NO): NO